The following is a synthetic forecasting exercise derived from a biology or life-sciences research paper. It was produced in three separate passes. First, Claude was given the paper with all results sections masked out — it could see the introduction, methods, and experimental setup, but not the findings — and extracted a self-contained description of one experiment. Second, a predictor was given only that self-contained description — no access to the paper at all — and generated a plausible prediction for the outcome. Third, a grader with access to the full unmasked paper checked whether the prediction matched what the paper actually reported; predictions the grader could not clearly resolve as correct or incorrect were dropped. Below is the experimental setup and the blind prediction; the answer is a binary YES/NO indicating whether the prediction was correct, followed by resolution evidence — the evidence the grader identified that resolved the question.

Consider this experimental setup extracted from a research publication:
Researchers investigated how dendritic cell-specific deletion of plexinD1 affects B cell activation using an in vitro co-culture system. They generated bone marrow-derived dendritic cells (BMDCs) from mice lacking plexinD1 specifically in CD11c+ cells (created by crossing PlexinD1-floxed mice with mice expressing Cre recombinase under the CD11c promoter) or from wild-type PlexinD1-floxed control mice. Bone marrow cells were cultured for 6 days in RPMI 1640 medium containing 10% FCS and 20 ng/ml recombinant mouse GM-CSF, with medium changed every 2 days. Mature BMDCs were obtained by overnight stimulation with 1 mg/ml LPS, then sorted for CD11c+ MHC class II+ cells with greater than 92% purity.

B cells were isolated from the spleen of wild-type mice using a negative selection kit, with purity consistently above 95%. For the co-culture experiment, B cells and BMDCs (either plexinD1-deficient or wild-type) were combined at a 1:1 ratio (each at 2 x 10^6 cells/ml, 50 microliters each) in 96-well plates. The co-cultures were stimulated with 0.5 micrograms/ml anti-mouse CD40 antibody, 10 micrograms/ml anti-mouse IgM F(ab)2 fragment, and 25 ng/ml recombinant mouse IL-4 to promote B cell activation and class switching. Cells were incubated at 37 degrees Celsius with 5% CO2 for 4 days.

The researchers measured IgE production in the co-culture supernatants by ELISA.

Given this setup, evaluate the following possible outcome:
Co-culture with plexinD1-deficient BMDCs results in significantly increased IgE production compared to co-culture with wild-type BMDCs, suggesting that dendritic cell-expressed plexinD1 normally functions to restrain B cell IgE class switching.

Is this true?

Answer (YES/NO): YES